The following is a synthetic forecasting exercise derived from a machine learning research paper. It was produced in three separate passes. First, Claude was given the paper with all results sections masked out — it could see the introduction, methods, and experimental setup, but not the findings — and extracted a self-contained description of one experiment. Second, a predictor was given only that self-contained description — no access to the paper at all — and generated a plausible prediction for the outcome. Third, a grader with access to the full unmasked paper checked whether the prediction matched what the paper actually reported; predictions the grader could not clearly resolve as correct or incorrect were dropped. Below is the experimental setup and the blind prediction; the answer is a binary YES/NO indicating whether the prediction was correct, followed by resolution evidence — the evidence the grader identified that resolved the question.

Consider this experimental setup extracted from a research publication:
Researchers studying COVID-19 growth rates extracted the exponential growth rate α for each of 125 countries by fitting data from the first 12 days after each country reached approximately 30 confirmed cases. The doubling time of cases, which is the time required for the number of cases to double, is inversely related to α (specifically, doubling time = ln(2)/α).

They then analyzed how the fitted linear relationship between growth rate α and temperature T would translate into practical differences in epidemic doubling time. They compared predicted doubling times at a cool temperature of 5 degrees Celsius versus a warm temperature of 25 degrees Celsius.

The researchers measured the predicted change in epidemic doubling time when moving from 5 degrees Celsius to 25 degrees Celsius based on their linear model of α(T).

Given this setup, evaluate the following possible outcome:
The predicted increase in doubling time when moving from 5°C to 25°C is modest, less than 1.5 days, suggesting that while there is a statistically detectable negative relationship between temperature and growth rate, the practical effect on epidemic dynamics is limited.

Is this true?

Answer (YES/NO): NO